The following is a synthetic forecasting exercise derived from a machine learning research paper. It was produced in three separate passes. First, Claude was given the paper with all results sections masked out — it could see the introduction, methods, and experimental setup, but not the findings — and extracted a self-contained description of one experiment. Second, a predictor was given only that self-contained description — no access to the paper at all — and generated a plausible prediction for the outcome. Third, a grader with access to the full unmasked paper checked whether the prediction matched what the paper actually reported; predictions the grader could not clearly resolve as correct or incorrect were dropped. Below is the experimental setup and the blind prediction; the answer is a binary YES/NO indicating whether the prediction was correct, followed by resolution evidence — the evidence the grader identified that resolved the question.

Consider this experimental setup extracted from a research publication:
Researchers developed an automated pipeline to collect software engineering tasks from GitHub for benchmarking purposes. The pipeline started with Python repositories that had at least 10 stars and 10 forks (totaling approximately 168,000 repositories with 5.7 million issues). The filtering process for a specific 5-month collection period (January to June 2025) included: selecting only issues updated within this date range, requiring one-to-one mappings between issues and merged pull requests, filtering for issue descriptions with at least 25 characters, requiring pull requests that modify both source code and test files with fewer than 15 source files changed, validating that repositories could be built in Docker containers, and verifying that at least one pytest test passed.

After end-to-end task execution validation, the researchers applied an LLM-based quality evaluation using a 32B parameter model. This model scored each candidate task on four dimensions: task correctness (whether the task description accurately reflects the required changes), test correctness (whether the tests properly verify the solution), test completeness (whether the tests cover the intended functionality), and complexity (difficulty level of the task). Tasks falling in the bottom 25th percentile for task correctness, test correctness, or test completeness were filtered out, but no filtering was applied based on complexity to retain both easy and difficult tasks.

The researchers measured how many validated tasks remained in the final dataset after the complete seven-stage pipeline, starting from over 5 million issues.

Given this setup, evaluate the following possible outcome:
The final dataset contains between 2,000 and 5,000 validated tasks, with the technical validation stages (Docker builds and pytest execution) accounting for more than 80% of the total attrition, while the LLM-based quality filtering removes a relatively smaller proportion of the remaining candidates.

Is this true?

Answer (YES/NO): NO